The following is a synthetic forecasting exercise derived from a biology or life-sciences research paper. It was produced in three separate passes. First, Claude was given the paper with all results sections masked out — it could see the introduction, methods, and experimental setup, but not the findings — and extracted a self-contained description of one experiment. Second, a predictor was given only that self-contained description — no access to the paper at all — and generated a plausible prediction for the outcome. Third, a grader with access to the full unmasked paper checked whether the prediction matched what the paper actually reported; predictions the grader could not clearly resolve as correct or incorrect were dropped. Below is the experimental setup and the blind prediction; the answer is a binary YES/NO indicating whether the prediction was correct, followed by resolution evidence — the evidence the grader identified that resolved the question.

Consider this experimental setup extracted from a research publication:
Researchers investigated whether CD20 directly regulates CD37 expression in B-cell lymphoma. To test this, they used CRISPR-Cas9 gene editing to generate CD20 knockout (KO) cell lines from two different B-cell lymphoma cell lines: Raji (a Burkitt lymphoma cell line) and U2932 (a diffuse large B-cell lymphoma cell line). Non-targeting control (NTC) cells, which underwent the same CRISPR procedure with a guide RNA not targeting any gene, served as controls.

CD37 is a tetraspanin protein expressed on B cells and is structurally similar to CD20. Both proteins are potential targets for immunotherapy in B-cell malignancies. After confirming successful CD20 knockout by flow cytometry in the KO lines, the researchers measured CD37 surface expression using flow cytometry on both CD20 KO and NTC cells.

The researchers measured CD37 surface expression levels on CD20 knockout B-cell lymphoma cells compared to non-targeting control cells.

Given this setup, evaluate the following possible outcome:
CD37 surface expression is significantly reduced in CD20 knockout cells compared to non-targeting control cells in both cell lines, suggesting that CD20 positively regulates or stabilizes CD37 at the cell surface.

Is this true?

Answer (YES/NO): YES